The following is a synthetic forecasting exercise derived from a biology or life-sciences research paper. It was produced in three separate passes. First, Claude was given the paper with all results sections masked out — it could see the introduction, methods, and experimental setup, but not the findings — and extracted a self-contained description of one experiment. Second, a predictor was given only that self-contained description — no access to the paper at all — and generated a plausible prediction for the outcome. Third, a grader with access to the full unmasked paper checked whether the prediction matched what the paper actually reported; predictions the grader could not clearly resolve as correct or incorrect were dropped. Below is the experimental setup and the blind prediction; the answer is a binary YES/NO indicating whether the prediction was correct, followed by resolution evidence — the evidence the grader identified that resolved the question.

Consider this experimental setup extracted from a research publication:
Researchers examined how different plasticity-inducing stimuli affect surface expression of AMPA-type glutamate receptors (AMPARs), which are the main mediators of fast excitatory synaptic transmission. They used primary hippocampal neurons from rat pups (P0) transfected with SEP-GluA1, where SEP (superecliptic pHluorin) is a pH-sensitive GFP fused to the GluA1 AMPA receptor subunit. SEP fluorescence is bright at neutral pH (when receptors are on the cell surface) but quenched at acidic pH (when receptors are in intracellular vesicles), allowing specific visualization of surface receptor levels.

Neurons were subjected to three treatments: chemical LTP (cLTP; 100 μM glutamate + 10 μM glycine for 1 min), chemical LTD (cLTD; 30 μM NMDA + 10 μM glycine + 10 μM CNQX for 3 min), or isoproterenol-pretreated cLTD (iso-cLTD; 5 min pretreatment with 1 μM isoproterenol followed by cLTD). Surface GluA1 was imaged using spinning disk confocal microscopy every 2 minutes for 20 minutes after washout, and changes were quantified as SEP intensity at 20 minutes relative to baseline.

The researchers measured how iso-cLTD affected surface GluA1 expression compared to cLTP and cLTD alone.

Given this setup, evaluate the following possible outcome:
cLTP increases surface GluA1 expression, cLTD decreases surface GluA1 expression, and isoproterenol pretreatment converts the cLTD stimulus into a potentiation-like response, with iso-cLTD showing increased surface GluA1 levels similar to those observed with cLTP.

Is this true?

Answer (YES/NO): NO